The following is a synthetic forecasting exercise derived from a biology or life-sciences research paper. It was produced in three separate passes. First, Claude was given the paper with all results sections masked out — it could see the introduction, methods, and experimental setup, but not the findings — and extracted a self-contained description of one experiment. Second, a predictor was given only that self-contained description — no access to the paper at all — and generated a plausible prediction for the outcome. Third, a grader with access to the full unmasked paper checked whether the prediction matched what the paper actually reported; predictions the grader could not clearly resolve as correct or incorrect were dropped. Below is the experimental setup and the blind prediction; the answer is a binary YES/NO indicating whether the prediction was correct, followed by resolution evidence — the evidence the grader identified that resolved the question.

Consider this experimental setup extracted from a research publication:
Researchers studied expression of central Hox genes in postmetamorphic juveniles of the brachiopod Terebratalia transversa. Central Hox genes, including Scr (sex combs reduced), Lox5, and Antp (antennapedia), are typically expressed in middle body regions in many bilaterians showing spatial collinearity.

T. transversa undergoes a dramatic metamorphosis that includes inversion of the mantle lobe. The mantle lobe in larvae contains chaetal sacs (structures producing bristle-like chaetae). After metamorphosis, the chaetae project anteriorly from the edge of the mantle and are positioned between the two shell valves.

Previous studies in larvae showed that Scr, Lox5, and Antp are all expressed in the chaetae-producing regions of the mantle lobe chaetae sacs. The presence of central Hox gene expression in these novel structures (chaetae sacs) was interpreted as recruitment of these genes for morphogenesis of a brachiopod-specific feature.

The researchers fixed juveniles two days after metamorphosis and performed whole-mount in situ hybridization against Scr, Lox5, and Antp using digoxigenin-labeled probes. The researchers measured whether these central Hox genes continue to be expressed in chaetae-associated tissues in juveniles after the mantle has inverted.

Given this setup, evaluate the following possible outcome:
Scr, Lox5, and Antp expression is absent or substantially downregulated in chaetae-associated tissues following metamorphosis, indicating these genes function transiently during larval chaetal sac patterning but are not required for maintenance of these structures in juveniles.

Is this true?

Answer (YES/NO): NO